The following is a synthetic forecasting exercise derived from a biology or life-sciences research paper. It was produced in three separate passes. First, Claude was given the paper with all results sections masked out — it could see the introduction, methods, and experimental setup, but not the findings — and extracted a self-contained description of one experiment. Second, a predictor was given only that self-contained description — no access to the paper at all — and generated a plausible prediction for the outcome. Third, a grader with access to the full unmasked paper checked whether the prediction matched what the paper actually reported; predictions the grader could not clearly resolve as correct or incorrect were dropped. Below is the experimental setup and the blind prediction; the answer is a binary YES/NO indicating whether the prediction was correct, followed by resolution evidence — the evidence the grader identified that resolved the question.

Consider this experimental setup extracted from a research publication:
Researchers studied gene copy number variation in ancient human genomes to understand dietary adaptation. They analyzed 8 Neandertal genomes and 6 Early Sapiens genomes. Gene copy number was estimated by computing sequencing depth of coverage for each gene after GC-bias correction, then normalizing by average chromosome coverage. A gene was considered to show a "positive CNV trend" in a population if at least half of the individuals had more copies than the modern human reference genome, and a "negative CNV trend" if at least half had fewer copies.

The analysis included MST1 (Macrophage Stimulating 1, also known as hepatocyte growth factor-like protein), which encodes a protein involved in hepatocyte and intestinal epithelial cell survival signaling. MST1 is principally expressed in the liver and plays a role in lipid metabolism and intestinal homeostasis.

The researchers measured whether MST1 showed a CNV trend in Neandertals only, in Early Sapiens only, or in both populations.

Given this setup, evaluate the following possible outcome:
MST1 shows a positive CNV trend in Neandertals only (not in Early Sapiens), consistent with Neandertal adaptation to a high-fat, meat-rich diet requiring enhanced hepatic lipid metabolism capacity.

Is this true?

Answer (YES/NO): NO